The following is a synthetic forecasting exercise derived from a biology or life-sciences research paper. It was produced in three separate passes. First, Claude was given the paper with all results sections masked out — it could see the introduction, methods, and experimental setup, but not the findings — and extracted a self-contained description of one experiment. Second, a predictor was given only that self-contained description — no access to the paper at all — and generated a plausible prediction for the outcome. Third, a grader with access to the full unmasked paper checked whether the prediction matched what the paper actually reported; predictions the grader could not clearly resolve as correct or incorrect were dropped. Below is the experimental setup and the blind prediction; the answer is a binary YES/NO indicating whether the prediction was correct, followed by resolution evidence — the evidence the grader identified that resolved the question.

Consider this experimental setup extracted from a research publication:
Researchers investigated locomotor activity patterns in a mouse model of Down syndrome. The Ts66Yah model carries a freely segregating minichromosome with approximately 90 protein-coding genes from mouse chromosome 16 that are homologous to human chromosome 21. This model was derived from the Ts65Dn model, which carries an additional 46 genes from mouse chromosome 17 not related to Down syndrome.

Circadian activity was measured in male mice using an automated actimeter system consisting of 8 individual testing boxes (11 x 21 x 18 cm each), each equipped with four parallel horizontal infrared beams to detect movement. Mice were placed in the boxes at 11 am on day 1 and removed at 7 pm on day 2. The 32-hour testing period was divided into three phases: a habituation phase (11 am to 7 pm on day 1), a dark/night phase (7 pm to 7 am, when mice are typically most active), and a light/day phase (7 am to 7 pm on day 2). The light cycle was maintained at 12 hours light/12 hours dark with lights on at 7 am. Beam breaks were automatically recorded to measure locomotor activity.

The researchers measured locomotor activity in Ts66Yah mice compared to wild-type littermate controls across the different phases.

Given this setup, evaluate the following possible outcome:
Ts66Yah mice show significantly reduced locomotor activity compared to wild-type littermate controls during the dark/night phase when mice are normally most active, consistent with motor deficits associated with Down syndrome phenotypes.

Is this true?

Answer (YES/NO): NO